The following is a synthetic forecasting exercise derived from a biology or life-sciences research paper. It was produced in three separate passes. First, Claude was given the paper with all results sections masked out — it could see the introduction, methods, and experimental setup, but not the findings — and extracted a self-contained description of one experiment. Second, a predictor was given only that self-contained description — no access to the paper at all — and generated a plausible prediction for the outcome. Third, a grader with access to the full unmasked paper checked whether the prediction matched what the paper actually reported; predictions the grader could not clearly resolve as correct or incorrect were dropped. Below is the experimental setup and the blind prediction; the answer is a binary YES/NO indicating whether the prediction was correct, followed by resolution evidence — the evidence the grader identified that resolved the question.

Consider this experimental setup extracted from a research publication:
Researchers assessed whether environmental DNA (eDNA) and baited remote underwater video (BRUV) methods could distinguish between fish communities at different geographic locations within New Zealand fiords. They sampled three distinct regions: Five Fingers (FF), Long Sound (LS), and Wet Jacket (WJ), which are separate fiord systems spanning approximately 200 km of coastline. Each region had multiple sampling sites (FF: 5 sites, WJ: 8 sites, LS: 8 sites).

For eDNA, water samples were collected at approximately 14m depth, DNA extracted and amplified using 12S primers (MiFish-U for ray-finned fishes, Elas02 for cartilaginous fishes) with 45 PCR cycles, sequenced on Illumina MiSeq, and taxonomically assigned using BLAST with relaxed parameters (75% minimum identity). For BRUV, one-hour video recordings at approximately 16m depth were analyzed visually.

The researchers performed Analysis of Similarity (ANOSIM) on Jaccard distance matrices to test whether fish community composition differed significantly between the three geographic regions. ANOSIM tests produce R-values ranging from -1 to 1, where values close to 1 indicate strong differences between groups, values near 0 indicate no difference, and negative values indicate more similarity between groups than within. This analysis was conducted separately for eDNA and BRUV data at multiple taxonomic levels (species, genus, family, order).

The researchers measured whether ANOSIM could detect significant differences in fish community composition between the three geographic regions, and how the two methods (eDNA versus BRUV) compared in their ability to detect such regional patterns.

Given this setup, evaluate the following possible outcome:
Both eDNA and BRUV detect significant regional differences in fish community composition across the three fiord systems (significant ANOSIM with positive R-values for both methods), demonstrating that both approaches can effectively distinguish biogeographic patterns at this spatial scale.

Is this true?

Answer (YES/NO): NO